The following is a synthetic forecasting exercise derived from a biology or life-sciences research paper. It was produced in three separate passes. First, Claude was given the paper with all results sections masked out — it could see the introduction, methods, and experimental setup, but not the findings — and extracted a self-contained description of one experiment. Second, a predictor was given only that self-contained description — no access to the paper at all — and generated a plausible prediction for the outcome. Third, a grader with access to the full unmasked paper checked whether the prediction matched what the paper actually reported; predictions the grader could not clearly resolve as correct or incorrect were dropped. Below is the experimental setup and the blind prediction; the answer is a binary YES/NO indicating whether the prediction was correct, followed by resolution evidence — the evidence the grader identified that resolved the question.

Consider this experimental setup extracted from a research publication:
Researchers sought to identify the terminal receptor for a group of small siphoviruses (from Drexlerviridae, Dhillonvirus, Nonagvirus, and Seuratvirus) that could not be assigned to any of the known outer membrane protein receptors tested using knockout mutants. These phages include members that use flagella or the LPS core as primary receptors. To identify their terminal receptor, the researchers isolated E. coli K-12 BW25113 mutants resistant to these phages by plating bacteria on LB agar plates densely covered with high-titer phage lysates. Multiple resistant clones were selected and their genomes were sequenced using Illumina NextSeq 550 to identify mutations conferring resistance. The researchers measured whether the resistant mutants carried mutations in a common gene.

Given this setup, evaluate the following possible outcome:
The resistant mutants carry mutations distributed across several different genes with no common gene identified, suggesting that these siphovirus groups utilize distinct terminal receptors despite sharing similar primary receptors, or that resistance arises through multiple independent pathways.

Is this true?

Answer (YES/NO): NO